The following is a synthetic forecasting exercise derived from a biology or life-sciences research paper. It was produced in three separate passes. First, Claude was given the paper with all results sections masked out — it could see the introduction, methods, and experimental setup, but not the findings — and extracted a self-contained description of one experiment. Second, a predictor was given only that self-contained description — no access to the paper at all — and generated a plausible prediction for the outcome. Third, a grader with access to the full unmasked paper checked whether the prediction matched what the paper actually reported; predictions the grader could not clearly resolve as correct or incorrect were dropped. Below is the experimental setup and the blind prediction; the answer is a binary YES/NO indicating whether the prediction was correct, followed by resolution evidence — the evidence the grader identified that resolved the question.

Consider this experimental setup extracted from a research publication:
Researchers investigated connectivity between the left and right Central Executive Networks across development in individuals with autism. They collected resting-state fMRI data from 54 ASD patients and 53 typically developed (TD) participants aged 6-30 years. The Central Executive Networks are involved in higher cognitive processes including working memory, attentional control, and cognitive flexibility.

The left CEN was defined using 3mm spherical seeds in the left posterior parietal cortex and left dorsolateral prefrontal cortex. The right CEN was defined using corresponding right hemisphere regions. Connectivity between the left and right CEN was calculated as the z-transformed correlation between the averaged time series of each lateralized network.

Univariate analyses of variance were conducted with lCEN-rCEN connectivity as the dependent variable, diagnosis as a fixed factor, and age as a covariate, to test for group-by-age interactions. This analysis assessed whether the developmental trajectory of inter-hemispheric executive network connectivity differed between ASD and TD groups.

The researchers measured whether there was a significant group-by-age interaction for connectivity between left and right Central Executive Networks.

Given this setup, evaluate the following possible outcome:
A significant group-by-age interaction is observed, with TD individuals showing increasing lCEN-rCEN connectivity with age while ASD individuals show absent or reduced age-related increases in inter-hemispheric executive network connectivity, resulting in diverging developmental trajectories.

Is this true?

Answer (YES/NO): NO